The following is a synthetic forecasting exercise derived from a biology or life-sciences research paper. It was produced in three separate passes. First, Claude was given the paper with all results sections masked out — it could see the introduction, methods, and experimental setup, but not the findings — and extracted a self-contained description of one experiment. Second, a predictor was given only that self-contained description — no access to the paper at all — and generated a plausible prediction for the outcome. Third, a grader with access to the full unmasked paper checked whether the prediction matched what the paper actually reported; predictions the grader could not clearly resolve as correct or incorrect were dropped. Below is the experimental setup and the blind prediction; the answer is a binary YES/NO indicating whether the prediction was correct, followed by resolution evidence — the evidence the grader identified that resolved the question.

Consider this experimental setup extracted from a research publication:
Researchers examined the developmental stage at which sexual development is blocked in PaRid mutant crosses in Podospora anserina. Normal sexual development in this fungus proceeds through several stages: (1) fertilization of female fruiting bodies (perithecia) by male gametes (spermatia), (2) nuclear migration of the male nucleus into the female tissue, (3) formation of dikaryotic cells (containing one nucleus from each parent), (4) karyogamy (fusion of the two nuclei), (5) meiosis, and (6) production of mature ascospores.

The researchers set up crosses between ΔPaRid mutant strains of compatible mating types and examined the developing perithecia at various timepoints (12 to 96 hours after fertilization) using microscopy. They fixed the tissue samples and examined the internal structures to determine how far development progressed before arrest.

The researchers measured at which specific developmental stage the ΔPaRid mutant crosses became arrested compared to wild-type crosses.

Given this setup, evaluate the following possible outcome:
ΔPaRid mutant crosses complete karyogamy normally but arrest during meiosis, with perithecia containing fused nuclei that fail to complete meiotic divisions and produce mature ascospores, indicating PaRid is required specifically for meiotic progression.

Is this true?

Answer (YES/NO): NO